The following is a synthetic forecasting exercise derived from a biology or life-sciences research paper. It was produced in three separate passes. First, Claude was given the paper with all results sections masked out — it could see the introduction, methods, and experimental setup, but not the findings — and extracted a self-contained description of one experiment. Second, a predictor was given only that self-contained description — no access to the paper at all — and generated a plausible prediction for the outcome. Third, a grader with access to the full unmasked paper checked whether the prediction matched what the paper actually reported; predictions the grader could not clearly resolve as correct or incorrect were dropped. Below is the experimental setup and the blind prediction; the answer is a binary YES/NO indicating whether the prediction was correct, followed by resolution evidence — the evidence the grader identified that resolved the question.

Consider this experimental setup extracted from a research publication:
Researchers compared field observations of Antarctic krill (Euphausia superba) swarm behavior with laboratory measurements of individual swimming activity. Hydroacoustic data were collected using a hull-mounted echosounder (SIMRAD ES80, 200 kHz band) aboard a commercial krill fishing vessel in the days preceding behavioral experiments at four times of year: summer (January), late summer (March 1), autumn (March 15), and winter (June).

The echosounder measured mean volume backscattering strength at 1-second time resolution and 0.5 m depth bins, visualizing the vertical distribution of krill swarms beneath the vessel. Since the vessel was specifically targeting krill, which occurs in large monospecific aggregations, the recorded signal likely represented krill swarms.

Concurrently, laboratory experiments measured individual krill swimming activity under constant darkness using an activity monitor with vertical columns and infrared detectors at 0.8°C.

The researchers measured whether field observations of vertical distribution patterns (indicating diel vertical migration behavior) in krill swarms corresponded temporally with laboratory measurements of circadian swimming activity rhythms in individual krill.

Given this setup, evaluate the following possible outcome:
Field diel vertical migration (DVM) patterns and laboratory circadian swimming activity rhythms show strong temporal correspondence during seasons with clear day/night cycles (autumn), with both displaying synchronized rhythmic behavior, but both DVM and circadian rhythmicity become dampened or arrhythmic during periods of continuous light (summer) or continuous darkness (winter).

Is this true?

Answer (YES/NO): NO